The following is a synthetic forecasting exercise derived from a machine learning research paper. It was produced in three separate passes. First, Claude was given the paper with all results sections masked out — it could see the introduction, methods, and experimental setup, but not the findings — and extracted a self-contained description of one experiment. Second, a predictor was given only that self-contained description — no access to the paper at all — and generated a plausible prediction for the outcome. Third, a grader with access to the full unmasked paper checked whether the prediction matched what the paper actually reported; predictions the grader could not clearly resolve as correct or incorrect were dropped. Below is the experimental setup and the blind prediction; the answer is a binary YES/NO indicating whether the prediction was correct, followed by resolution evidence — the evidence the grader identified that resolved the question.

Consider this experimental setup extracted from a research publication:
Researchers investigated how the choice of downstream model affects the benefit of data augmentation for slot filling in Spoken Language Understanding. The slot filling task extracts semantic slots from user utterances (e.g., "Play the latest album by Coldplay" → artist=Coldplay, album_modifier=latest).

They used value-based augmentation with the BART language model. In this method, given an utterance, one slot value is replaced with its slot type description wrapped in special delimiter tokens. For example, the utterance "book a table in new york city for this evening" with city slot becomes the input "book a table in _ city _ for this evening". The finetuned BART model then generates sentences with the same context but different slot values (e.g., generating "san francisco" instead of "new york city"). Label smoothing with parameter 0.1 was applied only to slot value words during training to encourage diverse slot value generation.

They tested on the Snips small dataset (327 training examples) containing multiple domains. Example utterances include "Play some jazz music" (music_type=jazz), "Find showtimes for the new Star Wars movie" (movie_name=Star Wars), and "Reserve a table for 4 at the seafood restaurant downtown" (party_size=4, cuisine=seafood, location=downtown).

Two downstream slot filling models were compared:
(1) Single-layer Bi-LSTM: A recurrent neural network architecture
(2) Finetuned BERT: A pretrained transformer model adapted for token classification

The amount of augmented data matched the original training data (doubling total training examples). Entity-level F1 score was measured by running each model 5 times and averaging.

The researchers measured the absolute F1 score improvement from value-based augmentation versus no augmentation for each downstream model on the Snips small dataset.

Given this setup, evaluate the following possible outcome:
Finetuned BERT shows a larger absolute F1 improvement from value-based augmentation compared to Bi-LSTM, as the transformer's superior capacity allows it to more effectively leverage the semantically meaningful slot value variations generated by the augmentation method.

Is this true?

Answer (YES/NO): YES